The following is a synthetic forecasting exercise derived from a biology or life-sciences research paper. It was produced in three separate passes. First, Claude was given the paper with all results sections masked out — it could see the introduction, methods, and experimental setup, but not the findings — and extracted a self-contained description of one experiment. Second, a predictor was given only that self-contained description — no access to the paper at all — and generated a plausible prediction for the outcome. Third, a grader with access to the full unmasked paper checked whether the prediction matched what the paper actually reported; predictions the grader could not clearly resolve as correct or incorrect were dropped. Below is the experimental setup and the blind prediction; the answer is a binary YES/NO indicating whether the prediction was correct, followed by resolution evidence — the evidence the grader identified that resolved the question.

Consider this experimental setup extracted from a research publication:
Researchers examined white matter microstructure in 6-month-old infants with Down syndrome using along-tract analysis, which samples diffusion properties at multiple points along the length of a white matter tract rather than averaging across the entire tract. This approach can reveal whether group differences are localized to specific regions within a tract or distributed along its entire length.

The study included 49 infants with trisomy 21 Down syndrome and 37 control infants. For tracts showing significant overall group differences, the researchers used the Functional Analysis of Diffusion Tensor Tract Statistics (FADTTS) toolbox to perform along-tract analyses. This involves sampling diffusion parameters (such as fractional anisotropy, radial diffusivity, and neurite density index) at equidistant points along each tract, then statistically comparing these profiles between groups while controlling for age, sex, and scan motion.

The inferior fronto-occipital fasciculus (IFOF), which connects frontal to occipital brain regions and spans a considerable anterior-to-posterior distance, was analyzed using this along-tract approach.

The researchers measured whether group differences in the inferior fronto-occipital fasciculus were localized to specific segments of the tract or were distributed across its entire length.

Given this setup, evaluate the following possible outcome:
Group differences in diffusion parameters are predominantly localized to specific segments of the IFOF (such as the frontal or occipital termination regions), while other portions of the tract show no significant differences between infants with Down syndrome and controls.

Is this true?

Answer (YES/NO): NO